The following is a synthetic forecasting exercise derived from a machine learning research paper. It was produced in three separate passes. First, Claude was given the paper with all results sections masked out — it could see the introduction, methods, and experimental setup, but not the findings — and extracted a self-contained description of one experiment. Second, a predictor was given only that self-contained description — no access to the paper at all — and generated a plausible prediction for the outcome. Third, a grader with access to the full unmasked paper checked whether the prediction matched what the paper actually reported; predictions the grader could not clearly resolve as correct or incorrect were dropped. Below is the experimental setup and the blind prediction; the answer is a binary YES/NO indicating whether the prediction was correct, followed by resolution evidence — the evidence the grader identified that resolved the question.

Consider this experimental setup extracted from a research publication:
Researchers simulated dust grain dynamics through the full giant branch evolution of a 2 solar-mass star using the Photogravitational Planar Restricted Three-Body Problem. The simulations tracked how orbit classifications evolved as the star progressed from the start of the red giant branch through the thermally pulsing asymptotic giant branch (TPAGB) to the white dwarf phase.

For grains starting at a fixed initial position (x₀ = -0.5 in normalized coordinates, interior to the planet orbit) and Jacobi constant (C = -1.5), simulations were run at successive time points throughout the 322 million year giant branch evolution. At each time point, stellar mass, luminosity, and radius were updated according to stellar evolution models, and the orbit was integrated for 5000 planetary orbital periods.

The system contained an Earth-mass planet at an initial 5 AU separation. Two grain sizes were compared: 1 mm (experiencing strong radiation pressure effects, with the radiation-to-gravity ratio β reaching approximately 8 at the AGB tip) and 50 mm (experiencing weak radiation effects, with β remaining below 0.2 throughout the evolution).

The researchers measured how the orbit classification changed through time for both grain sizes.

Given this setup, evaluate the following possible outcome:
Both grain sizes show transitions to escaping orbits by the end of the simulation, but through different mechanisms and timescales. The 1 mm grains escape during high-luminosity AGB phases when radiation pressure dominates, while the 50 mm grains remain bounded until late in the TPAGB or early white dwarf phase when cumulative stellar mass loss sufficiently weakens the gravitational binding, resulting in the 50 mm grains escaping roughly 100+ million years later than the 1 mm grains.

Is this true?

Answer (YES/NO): NO